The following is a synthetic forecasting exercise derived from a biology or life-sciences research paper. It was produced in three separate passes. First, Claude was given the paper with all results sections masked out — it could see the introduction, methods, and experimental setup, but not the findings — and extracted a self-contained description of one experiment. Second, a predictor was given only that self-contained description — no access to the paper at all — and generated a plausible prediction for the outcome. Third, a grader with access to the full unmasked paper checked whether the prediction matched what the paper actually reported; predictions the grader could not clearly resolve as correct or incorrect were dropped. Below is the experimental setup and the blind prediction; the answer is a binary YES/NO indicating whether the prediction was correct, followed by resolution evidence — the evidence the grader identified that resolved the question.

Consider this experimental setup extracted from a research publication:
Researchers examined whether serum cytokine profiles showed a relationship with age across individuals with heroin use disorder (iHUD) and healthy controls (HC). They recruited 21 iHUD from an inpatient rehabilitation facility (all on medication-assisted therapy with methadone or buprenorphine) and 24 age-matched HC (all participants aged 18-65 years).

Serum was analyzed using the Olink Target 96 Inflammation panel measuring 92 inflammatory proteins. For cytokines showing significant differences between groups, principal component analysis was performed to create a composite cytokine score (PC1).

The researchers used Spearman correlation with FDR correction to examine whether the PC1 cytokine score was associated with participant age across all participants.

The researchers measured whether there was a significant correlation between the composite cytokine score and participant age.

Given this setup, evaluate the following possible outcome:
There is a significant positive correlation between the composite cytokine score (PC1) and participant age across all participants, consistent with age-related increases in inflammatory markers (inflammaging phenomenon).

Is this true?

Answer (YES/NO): NO